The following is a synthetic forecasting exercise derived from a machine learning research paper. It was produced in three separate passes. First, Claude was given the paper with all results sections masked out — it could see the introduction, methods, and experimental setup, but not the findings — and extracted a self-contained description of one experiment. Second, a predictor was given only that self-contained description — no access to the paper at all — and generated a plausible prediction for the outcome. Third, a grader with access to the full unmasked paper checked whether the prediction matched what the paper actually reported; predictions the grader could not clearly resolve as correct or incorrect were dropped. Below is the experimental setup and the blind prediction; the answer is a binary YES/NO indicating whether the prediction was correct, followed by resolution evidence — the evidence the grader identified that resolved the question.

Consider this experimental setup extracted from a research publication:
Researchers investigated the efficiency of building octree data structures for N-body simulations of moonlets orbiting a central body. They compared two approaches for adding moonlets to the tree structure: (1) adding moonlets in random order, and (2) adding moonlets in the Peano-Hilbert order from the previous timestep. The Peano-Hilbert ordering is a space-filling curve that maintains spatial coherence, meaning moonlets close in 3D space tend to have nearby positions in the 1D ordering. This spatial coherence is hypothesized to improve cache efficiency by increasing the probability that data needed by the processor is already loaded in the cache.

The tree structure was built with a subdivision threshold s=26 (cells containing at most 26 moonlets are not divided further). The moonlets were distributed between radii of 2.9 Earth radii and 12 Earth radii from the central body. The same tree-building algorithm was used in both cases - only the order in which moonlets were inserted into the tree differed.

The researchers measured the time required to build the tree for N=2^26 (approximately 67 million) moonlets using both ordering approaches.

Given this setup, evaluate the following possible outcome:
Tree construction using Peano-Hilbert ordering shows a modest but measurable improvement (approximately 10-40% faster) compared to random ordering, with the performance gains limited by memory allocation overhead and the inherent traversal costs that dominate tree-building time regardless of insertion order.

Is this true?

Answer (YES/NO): NO